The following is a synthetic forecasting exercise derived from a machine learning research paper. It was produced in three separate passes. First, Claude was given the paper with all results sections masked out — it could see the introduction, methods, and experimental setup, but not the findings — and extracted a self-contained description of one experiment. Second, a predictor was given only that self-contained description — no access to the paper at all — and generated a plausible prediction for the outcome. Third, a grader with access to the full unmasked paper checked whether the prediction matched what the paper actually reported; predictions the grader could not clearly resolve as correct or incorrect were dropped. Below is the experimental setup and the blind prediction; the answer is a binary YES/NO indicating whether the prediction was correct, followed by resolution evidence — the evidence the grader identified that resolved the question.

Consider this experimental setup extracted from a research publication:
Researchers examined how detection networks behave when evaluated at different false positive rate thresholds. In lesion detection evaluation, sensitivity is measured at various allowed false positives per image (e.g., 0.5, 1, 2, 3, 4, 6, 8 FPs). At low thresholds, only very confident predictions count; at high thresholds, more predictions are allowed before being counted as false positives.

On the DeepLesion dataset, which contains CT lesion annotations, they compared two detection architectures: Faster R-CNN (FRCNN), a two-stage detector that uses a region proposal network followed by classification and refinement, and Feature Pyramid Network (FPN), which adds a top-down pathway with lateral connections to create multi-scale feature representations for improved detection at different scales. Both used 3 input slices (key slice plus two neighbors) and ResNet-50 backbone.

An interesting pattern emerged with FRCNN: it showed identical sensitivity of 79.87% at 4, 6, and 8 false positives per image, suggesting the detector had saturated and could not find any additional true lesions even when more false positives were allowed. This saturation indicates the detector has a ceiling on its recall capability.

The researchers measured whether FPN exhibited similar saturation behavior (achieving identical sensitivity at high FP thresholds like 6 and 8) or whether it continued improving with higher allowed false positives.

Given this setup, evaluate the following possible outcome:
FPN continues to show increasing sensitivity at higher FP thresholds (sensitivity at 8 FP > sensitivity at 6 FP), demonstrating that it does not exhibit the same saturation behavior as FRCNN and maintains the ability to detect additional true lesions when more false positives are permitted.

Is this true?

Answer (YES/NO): NO